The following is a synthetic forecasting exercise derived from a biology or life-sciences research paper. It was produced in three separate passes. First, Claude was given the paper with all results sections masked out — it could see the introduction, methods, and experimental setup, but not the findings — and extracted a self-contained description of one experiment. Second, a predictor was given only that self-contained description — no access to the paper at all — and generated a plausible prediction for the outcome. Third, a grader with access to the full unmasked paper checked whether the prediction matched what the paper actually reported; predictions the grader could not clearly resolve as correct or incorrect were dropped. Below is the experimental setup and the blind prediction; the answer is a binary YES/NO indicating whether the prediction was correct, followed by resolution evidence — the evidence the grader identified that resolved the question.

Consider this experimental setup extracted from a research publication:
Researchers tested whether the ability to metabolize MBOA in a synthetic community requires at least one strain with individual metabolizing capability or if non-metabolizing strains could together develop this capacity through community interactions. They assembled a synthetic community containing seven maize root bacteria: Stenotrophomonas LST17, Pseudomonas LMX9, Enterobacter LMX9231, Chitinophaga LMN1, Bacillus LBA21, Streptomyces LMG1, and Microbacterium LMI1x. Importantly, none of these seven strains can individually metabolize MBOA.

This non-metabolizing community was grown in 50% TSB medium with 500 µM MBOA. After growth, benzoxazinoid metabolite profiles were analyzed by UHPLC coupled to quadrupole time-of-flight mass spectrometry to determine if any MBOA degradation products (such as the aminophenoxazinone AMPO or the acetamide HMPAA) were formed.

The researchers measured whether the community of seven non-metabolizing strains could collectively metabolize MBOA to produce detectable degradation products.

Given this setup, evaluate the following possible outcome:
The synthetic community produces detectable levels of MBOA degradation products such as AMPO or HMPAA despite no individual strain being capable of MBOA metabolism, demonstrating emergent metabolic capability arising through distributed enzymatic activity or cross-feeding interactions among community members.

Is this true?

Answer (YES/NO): NO